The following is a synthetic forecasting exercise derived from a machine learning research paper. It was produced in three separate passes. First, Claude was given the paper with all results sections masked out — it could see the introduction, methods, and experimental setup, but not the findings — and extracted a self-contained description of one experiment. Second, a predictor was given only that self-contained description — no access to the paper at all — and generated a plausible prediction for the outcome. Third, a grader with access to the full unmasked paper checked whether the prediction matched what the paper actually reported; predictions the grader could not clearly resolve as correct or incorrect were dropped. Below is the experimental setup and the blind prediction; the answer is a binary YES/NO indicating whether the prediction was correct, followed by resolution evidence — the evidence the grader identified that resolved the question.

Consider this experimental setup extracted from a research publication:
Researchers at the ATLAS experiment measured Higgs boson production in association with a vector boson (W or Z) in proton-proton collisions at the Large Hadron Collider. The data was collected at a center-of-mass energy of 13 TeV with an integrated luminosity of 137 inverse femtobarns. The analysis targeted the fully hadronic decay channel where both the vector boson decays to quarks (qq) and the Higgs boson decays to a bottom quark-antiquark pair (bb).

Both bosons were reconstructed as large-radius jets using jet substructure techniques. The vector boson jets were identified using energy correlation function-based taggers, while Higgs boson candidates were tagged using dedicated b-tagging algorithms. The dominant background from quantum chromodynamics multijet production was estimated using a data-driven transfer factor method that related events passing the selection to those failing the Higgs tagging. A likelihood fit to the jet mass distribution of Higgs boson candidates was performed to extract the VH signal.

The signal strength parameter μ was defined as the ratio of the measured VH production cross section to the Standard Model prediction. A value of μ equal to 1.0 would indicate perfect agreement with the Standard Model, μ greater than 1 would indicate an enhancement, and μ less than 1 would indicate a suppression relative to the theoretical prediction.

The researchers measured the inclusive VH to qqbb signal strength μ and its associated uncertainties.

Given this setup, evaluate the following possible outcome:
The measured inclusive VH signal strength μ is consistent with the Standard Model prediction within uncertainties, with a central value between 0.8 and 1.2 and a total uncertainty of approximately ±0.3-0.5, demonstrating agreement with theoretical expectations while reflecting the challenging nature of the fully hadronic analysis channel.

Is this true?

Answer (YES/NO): NO